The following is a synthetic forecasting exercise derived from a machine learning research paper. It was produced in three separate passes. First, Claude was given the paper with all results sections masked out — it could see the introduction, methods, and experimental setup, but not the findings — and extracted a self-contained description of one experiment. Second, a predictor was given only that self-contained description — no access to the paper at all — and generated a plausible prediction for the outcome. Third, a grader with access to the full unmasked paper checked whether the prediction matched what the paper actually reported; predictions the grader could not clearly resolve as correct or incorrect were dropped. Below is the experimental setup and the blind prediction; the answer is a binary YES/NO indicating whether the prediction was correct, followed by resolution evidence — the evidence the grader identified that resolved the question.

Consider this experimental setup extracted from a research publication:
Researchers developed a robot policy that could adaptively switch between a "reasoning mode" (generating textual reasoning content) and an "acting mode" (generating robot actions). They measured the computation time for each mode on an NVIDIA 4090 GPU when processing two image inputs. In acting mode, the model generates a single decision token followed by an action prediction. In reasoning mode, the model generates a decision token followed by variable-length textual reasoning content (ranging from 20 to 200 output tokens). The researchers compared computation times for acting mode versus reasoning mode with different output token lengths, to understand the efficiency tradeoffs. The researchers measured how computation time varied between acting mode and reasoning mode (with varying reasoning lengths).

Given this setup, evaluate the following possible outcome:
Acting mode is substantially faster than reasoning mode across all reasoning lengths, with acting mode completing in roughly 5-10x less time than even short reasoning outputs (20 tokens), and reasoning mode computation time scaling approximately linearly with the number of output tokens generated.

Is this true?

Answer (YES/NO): YES